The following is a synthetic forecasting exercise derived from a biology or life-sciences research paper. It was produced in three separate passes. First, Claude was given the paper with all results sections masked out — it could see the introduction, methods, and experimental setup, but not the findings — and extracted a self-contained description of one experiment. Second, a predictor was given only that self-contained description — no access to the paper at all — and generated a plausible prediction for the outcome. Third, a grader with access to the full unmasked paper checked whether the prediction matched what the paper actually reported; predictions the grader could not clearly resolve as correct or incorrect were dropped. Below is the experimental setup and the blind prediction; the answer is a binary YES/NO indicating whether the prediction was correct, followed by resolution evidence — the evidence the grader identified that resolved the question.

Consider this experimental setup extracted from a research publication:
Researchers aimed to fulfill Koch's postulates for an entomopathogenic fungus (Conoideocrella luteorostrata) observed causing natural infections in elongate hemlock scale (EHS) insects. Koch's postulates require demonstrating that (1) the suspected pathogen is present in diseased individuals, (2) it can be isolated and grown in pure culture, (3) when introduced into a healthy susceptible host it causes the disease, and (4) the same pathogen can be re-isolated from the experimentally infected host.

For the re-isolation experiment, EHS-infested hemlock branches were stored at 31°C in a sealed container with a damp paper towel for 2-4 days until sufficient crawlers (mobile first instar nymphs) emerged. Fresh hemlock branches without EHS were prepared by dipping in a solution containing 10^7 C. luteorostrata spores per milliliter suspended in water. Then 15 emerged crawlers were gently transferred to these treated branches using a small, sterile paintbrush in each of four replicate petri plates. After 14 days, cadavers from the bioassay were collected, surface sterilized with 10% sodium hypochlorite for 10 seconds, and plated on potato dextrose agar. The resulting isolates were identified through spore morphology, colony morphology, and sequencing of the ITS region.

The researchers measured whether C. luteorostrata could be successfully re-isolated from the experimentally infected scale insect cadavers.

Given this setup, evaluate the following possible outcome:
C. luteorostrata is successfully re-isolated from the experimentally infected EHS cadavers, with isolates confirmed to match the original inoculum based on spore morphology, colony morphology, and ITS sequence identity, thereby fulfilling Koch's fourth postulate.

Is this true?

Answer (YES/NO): YES